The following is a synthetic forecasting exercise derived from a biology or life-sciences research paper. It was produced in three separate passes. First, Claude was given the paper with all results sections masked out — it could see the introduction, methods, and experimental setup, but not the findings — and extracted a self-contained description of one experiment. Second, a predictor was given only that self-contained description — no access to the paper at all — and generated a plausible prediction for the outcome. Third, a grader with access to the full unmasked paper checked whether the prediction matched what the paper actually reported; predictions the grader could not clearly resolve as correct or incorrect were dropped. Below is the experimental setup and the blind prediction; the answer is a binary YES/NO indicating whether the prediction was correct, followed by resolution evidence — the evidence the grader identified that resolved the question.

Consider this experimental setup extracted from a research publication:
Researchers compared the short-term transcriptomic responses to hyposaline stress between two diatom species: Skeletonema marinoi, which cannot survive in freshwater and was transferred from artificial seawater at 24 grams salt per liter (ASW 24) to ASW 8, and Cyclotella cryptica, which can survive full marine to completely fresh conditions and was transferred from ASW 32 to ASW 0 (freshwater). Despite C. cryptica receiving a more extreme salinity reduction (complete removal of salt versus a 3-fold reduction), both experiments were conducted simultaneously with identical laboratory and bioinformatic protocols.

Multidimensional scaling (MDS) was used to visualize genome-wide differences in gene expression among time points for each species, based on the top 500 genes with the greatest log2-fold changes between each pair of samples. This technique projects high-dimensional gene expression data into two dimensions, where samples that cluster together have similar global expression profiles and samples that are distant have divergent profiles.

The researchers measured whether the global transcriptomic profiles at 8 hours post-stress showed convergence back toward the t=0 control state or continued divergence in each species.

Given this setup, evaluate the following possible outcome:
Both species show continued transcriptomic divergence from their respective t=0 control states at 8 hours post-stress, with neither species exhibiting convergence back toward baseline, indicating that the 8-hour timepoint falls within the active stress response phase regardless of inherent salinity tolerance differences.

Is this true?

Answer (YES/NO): NO